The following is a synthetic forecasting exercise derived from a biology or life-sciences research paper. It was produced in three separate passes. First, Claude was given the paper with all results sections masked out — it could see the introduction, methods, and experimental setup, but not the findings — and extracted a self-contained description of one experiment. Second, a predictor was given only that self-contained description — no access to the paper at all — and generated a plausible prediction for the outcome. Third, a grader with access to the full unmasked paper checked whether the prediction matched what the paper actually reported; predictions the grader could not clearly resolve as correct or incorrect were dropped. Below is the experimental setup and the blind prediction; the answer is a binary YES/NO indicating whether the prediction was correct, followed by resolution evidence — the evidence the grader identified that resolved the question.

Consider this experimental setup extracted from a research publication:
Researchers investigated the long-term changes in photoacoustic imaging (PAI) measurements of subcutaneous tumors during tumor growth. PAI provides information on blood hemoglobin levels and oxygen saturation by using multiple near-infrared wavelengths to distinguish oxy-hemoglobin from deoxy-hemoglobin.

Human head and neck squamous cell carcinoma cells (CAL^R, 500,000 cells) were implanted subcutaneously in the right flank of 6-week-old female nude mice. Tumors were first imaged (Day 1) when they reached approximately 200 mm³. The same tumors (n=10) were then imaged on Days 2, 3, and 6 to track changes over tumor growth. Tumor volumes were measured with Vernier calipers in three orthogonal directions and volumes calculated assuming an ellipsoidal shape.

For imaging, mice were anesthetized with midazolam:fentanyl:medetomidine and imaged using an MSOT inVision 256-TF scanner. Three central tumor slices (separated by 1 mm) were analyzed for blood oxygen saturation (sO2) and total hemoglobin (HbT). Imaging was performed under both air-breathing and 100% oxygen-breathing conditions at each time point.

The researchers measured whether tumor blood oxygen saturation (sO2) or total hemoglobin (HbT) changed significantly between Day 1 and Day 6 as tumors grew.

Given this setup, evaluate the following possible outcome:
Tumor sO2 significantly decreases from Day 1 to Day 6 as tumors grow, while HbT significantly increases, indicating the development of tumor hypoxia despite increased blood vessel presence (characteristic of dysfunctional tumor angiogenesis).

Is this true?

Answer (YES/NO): NO